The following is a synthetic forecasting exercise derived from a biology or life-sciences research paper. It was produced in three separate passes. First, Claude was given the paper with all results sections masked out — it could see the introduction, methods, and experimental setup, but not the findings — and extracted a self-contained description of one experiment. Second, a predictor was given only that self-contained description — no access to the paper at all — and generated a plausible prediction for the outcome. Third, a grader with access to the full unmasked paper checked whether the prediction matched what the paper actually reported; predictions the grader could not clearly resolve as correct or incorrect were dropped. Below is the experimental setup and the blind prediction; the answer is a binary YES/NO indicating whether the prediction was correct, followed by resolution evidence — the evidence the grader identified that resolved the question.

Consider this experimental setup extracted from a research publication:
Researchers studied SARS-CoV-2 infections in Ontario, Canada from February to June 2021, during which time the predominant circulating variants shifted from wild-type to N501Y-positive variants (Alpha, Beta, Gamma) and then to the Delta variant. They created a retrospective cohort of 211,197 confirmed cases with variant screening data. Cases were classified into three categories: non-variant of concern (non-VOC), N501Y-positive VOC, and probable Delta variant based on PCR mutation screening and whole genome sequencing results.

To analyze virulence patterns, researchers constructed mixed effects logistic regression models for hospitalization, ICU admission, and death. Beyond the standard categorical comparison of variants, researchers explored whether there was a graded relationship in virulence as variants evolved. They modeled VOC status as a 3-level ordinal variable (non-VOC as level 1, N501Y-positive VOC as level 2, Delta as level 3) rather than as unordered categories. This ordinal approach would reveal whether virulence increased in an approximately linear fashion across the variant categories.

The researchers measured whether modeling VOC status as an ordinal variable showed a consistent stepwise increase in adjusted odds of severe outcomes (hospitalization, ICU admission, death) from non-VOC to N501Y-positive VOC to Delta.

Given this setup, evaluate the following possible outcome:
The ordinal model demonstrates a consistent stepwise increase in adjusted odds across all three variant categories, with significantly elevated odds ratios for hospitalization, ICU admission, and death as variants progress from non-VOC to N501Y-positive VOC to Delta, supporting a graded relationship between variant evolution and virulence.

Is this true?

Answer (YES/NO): YES